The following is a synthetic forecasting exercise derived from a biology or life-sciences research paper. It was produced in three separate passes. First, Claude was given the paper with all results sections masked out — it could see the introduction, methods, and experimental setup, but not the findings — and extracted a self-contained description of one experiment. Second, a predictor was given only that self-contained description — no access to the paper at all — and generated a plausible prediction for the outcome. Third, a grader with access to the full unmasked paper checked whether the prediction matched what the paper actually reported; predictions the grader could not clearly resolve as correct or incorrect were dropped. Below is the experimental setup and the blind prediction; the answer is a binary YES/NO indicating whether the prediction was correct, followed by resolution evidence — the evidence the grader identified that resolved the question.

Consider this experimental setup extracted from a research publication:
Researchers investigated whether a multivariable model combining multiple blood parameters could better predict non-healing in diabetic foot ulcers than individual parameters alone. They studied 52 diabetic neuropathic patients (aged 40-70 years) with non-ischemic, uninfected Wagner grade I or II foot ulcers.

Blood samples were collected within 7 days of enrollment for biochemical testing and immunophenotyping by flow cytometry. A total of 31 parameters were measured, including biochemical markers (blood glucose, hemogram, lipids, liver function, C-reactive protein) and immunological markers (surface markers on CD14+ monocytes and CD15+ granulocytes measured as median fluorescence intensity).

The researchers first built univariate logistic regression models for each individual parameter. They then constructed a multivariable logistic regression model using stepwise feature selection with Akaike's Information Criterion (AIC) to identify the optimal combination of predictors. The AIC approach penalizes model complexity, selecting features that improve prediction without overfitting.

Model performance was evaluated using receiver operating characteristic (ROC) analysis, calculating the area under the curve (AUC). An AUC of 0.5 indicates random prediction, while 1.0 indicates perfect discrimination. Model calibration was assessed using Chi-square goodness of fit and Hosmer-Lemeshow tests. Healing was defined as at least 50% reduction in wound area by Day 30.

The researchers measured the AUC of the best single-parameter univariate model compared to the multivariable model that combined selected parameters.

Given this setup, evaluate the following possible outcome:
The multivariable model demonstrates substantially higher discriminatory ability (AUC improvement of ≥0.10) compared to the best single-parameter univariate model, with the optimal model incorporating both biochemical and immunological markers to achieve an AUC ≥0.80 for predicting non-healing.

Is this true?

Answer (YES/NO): YES